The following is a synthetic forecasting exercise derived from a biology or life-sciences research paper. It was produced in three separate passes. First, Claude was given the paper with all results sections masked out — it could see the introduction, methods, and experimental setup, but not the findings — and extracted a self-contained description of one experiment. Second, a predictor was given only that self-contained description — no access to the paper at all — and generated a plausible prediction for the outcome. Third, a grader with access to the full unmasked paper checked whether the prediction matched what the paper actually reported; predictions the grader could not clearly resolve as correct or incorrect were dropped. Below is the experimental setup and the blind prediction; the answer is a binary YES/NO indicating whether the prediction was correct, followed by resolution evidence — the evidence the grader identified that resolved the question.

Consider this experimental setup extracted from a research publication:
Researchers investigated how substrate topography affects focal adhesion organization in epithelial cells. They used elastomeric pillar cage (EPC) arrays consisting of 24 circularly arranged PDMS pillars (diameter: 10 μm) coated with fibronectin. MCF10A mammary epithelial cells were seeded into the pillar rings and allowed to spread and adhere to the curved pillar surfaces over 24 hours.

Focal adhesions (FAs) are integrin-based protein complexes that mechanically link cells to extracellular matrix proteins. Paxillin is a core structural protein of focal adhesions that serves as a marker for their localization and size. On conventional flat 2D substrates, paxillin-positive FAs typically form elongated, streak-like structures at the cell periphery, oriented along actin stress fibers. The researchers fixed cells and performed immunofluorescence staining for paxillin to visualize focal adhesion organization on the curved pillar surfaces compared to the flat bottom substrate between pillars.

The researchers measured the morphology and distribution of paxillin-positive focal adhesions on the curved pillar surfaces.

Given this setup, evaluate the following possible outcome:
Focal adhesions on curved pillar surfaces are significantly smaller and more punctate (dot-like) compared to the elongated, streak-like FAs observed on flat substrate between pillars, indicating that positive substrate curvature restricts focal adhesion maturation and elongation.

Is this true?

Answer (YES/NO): YES